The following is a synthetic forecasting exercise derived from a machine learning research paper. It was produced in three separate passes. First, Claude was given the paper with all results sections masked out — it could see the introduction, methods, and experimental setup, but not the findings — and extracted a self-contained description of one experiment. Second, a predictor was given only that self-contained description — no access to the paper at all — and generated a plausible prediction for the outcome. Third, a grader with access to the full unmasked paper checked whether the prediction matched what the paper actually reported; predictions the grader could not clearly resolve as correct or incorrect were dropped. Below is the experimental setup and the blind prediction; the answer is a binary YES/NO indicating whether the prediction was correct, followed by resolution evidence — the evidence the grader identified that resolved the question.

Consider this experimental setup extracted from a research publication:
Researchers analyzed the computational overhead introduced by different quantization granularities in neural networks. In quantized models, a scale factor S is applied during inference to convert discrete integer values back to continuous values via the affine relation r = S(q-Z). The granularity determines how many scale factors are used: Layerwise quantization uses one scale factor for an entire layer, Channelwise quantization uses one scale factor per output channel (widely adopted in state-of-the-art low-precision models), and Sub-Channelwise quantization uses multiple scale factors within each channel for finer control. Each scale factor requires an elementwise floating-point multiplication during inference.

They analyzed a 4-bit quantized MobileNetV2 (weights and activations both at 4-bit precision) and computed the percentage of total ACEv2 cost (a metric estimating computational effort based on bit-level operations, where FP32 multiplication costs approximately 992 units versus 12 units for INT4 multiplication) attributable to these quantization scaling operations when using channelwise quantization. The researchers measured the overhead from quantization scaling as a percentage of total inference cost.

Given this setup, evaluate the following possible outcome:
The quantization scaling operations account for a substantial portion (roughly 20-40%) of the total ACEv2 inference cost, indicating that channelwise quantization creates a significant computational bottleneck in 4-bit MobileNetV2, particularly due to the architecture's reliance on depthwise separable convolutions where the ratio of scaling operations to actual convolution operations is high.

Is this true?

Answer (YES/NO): YES